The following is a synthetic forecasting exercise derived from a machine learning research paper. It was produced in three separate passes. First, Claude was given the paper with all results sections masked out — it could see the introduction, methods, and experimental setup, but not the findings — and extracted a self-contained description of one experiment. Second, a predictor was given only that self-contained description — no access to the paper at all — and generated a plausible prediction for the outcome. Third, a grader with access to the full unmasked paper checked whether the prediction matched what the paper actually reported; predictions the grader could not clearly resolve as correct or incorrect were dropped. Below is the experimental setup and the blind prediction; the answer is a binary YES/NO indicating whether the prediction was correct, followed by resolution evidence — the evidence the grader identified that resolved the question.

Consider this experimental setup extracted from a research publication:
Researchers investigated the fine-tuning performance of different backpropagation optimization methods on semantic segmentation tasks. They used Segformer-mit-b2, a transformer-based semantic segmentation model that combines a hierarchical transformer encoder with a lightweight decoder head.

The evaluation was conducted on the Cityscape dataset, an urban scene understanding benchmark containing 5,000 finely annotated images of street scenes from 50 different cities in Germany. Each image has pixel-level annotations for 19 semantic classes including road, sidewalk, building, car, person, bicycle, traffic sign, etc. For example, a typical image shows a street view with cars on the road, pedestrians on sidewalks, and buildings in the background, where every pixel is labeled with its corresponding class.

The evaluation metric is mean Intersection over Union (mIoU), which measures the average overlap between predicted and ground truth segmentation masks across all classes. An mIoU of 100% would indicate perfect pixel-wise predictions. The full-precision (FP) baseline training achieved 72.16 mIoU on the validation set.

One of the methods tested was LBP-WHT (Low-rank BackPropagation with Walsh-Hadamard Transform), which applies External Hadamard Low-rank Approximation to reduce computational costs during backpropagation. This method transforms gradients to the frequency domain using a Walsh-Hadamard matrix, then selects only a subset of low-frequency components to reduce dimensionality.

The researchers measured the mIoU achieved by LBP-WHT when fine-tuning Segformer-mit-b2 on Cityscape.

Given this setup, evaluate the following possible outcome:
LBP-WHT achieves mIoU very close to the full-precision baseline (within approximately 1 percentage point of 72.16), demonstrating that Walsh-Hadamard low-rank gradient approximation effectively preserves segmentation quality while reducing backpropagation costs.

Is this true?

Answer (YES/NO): YES